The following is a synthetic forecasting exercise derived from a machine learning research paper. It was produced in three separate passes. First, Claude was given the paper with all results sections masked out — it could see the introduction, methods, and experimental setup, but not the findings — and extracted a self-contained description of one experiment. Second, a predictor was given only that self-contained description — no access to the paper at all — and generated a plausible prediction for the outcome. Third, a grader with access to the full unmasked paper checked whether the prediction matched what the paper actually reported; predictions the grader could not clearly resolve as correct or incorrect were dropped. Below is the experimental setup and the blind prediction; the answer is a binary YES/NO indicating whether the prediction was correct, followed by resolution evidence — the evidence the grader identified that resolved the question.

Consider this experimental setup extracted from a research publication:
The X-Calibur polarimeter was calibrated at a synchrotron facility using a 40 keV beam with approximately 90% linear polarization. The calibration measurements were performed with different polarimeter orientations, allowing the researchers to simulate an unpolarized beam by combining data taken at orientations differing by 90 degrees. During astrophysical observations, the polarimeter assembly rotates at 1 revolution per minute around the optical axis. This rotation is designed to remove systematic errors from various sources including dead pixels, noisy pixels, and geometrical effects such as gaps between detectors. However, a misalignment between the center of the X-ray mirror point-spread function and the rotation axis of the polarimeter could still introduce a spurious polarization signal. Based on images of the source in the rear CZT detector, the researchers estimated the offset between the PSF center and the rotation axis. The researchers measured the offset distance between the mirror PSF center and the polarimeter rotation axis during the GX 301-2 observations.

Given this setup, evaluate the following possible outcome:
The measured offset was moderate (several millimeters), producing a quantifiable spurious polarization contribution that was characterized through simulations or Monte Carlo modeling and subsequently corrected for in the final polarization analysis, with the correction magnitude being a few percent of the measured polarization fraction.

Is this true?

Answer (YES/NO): NO